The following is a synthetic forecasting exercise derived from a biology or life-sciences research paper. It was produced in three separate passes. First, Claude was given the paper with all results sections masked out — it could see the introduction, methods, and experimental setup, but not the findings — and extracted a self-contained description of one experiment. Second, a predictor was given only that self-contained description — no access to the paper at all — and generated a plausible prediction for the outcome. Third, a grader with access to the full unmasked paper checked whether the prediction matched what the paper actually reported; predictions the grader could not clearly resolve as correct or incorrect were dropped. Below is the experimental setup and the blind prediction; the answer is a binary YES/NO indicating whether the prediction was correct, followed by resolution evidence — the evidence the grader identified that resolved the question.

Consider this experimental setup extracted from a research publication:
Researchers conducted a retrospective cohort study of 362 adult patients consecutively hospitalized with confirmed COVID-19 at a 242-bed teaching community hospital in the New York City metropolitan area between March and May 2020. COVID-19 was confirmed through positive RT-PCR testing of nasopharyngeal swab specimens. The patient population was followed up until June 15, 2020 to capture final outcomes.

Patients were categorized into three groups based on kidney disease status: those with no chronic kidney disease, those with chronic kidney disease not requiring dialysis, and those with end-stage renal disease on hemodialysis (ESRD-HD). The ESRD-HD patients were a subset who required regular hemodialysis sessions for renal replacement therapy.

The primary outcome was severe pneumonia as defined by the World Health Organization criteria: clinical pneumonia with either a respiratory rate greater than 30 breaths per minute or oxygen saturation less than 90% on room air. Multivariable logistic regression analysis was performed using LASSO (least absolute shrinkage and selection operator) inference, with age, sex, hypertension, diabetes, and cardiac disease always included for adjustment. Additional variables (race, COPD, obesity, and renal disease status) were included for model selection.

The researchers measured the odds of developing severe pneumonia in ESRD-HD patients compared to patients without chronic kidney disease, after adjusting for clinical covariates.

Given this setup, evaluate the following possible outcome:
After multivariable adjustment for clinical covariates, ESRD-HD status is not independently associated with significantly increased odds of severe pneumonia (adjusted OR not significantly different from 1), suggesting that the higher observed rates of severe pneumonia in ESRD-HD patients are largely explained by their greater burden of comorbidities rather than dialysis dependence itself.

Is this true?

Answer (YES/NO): NO